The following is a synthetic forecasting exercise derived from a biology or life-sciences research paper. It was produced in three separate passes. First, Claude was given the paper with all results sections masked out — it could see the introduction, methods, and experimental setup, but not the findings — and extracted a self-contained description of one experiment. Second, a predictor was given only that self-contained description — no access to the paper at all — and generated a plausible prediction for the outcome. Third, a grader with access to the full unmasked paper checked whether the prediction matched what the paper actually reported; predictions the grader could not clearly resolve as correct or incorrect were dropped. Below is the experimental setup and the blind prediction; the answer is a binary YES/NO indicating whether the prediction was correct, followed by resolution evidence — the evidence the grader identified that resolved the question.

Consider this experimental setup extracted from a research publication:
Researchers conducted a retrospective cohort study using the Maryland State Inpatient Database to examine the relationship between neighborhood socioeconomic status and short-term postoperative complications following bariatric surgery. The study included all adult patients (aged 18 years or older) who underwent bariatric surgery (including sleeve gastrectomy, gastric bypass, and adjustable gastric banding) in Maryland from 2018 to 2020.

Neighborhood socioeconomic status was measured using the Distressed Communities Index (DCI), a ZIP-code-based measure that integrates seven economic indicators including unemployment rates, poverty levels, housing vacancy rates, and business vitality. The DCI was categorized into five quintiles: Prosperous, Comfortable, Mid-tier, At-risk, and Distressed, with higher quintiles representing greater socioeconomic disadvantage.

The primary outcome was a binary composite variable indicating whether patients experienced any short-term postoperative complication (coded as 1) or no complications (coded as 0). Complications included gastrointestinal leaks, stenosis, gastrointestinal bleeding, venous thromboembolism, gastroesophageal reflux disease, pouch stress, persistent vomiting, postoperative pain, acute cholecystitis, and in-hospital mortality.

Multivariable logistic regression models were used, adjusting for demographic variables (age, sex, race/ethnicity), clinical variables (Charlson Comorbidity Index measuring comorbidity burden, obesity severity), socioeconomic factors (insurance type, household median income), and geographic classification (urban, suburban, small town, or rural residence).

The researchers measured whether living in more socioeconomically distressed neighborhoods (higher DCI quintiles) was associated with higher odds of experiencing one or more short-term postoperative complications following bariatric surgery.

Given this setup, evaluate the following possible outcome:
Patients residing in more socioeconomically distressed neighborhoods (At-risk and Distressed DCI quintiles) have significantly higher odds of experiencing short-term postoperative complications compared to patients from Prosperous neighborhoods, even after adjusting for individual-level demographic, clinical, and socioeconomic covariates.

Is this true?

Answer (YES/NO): NO